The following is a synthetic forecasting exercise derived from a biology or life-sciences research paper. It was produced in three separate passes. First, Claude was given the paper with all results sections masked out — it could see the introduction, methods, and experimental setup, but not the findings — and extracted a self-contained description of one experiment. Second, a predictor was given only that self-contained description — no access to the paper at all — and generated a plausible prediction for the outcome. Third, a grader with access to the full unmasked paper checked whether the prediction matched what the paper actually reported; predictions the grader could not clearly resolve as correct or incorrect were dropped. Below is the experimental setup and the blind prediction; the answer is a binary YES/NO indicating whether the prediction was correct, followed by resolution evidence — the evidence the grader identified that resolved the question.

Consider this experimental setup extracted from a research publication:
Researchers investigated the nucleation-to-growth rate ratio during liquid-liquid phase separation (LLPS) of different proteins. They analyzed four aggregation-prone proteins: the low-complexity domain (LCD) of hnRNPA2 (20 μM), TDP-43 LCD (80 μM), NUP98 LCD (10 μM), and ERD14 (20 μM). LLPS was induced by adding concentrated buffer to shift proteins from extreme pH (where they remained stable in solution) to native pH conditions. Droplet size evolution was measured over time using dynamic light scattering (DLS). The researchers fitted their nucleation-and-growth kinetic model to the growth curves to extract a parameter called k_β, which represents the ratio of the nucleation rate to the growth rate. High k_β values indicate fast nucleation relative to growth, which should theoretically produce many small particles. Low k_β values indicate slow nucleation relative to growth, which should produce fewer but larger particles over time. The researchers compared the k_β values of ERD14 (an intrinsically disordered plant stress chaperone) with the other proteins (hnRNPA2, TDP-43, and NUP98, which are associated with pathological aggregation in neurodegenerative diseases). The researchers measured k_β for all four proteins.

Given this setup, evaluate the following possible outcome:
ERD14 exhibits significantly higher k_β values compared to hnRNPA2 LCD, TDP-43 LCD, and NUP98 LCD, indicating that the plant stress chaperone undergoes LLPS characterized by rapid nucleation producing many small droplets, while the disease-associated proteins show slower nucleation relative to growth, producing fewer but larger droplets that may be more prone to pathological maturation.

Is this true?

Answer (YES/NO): NO